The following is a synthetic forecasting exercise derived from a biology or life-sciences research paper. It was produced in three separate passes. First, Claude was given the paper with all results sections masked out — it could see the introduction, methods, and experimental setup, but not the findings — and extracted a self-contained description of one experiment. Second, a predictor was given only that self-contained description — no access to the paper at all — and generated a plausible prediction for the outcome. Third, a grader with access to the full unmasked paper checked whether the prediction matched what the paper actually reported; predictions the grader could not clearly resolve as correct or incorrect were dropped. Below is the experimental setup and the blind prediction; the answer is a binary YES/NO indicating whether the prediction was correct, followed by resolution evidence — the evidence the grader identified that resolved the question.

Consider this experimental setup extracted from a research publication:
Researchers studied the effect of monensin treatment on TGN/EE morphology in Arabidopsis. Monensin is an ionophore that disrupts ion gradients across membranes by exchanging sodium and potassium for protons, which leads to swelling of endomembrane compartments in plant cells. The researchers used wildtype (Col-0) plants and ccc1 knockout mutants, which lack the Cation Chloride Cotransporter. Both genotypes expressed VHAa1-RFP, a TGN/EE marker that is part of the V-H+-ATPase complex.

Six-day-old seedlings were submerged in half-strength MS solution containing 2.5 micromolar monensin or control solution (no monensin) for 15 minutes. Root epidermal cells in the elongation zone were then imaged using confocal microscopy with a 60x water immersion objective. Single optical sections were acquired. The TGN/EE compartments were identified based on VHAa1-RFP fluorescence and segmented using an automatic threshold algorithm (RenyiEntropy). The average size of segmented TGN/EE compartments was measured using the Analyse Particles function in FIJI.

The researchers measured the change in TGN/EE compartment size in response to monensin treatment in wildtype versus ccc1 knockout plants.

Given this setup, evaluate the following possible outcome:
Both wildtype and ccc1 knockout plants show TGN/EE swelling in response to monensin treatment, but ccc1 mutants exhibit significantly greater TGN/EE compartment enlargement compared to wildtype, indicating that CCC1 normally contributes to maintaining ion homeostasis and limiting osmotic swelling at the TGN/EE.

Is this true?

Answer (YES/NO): YES